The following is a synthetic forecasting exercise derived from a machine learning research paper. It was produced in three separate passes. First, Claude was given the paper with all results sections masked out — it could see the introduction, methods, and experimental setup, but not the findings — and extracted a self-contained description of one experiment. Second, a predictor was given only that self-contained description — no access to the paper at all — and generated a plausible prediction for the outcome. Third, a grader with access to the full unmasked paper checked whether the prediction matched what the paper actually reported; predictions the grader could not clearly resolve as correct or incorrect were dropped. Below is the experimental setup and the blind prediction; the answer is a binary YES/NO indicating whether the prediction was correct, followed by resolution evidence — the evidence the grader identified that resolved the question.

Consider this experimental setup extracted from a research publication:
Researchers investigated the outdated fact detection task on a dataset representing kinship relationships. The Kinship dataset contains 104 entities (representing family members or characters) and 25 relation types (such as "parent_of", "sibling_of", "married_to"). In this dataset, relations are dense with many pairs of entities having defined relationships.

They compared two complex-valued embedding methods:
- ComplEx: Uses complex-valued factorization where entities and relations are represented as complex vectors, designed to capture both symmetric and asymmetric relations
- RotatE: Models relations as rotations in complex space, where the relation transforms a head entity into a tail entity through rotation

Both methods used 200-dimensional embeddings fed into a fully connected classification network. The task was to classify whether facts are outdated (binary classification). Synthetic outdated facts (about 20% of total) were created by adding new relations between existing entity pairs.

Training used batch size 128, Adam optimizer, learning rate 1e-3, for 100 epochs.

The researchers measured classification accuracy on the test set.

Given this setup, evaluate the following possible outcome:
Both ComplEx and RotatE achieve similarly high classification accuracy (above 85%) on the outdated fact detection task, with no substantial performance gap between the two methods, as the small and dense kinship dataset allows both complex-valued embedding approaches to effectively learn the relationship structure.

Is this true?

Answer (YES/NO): NO